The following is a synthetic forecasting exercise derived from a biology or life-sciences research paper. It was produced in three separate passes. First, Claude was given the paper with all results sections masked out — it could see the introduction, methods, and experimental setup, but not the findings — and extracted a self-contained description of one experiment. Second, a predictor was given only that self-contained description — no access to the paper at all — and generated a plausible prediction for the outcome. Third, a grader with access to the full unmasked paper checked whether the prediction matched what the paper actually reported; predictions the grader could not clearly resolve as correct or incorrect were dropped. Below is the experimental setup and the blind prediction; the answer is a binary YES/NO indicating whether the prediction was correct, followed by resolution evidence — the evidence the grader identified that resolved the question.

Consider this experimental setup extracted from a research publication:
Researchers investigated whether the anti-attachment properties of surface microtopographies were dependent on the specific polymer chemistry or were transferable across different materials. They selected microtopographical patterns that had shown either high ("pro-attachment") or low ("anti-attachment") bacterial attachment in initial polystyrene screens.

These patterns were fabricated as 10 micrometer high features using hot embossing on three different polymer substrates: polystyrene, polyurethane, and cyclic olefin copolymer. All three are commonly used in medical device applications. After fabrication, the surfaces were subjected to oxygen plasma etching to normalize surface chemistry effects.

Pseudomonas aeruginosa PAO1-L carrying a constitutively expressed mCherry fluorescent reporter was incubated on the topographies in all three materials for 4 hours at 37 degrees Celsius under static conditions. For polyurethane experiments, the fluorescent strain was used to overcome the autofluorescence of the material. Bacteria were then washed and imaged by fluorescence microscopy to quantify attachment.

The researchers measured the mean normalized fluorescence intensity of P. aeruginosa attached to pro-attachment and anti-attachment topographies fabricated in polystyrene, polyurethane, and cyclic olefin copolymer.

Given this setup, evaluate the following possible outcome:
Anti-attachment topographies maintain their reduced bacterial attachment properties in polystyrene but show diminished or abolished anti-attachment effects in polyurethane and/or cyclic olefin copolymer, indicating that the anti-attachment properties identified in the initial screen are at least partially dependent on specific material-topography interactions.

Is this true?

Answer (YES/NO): NO